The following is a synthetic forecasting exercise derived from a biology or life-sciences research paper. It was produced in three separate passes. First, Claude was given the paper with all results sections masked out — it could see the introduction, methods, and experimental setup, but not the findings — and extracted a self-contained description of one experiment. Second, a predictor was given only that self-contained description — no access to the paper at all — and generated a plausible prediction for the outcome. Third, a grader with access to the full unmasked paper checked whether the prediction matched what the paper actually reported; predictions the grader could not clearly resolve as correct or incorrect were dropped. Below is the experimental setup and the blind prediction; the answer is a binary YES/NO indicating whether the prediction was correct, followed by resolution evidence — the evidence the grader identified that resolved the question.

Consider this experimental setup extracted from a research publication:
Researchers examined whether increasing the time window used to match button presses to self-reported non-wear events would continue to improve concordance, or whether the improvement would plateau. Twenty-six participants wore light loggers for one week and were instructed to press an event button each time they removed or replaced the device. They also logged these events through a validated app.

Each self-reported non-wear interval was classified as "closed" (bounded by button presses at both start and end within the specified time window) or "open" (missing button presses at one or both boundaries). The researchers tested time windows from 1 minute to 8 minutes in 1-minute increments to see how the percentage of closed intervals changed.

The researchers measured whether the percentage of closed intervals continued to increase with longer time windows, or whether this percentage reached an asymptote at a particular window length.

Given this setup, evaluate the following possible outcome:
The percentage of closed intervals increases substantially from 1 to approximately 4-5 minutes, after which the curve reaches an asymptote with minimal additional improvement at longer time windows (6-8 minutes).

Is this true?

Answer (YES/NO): NO